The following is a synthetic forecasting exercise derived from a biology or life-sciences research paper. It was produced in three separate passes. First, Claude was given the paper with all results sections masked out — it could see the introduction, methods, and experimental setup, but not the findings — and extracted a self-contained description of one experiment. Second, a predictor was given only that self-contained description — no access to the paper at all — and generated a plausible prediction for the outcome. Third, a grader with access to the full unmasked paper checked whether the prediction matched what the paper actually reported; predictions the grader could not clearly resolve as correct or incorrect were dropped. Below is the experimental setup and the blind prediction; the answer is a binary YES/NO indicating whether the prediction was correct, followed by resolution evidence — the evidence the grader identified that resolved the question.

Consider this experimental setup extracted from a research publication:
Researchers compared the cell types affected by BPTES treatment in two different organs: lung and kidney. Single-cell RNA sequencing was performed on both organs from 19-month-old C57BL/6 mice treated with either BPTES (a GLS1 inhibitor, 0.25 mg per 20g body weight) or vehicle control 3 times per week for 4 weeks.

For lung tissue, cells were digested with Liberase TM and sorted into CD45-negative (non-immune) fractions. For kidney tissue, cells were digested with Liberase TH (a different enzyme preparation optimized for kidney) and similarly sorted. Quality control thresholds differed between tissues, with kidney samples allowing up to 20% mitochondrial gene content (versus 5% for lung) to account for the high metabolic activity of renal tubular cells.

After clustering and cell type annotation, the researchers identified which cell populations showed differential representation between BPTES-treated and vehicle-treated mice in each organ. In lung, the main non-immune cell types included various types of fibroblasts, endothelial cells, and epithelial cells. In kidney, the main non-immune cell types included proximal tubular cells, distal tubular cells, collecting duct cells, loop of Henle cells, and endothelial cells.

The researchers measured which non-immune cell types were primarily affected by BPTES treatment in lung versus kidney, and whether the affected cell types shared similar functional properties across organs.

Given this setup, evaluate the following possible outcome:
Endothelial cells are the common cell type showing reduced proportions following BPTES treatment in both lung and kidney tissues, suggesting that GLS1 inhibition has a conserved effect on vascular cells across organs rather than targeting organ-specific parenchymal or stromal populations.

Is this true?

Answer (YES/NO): NO